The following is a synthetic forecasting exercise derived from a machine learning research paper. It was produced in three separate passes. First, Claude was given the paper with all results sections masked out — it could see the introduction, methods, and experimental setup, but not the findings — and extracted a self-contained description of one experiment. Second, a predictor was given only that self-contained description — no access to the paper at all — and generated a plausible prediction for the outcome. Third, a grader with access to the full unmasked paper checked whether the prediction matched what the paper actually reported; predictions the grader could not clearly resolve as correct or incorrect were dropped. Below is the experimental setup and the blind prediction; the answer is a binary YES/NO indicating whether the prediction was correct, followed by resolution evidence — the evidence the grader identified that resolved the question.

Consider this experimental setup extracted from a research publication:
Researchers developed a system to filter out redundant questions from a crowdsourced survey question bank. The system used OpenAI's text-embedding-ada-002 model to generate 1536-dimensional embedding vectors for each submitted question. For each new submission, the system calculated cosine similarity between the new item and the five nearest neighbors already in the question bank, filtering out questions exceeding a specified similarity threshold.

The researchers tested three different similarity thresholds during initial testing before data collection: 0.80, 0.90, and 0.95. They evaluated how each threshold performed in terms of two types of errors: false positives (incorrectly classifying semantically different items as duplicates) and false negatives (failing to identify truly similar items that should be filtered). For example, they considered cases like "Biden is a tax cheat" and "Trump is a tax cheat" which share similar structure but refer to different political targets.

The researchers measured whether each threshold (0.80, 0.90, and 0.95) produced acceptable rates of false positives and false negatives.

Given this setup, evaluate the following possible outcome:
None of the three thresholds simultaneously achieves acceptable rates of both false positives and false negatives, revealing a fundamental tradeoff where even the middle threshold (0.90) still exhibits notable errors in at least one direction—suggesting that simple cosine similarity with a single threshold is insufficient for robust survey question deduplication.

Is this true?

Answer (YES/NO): NO